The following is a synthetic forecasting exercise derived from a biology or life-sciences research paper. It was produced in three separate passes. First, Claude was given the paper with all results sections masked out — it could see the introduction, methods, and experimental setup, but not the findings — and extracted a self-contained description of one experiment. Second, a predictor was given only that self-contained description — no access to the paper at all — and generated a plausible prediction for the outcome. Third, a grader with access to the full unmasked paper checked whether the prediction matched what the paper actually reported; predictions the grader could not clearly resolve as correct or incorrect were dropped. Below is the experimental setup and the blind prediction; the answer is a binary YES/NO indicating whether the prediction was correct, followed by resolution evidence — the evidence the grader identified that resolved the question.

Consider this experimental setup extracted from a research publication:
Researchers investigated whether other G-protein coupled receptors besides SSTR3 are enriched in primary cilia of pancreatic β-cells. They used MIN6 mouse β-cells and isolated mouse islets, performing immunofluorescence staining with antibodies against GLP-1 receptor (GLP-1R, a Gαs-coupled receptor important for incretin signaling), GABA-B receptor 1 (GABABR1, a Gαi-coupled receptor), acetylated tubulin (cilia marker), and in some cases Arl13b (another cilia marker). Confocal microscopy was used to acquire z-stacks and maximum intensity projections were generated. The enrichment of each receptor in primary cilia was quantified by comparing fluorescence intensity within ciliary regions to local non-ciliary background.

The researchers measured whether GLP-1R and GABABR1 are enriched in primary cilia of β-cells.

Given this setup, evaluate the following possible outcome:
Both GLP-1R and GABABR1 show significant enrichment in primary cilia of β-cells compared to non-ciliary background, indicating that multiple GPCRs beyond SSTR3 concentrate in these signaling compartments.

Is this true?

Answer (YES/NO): NO